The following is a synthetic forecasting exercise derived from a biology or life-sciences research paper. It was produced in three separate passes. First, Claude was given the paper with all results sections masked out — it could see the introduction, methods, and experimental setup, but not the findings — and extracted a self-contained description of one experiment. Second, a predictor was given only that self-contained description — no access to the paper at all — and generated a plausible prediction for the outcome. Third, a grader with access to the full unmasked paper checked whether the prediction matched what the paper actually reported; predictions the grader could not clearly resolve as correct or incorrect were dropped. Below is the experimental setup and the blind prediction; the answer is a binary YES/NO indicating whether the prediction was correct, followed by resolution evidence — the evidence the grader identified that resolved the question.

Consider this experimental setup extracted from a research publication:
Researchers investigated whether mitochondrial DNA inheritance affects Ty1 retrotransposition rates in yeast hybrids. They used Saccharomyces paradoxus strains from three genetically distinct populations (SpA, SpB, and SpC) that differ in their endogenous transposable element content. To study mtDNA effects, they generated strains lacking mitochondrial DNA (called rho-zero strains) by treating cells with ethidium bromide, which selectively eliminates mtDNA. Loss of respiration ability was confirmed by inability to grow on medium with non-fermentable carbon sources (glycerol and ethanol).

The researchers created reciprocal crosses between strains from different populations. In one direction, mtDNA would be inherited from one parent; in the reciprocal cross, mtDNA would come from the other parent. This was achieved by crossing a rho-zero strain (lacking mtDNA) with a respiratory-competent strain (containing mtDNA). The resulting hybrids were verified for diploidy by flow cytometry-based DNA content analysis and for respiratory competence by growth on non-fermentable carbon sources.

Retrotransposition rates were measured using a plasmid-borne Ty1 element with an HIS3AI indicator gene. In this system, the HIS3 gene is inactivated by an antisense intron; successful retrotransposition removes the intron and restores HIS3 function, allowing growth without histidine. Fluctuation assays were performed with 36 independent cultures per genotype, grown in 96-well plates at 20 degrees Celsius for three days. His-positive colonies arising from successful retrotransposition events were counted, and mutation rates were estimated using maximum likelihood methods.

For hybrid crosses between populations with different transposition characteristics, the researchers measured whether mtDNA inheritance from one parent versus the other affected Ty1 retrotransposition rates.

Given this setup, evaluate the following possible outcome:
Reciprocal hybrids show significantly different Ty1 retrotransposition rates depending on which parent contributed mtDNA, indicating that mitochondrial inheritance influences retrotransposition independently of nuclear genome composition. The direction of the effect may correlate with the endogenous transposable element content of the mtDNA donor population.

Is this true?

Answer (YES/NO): YES